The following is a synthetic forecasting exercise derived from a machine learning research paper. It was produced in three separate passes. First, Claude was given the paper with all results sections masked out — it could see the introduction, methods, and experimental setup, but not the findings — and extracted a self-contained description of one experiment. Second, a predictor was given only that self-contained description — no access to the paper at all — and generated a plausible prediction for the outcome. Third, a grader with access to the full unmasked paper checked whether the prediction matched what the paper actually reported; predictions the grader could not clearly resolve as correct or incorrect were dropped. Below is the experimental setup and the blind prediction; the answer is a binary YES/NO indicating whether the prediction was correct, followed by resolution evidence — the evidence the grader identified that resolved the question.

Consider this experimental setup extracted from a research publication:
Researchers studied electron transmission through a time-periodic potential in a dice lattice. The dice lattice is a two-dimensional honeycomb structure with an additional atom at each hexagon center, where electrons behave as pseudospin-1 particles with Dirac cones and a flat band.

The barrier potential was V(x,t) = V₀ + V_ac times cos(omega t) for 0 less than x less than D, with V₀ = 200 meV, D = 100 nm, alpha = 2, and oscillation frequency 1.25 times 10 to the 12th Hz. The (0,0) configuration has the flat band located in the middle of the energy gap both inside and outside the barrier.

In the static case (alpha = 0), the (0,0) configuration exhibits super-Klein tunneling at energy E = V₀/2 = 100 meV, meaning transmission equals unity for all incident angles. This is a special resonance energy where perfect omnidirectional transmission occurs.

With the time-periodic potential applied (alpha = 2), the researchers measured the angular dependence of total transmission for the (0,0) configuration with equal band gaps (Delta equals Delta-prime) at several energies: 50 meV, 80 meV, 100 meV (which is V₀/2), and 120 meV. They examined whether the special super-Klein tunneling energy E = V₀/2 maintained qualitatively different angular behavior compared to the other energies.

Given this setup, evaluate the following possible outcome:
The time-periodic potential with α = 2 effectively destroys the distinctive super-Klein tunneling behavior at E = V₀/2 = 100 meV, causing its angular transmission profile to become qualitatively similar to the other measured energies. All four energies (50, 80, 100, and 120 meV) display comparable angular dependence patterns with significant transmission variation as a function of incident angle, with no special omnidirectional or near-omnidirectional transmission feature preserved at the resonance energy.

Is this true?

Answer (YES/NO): NO